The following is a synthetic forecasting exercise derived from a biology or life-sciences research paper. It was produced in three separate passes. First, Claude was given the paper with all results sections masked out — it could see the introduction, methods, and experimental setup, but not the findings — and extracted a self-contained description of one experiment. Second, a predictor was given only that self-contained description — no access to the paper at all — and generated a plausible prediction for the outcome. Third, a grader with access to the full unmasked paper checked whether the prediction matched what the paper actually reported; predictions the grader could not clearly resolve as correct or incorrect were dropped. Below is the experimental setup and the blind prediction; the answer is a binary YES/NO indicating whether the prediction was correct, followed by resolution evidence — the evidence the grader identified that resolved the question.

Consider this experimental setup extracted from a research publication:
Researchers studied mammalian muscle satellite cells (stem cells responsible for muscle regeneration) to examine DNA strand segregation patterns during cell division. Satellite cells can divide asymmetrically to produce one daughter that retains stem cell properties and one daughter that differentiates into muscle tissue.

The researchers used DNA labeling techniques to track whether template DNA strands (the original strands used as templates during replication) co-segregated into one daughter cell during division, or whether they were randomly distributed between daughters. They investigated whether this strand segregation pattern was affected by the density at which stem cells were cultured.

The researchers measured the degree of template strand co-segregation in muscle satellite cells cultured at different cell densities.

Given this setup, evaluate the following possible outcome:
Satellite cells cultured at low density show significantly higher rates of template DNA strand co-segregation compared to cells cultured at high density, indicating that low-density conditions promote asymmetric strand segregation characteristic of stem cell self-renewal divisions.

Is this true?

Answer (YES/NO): NO